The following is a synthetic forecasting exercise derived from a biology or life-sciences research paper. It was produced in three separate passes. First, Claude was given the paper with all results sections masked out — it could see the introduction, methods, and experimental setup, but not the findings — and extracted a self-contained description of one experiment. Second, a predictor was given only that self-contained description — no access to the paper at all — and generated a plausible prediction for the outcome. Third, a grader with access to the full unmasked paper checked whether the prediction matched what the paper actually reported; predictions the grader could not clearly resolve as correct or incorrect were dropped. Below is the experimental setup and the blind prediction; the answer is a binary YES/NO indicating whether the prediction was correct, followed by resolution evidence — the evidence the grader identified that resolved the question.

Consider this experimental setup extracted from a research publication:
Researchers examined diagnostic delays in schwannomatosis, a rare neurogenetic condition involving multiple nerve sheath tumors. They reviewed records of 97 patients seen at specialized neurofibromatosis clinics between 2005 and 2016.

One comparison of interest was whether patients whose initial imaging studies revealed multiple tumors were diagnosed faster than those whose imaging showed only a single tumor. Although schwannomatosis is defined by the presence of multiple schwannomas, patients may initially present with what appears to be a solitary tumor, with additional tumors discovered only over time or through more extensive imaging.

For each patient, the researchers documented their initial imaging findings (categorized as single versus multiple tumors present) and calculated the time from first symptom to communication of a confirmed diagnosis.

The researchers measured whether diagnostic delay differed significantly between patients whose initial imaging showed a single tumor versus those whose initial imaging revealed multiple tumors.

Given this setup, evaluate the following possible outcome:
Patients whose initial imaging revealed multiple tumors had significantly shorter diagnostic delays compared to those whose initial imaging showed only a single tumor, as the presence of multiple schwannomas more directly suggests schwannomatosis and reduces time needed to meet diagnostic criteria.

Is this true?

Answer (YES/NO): YES